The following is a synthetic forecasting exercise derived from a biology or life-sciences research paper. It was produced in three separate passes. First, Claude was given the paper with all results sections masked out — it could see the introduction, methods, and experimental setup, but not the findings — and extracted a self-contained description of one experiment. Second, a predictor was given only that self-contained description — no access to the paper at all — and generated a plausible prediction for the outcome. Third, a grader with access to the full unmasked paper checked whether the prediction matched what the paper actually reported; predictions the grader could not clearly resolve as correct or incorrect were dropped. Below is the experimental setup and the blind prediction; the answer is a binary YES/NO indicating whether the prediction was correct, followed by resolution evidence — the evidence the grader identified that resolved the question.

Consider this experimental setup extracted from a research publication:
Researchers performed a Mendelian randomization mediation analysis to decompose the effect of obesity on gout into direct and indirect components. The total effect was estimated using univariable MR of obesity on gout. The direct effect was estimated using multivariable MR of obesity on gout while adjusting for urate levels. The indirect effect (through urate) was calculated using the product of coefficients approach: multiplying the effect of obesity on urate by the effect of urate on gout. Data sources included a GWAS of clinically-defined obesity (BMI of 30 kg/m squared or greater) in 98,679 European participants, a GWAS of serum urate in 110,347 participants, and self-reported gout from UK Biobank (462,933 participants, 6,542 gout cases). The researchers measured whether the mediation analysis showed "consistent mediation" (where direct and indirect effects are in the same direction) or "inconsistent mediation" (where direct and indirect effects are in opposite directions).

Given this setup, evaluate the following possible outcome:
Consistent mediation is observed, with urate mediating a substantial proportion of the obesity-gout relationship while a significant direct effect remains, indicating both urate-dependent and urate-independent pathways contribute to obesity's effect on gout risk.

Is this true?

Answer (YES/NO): NO